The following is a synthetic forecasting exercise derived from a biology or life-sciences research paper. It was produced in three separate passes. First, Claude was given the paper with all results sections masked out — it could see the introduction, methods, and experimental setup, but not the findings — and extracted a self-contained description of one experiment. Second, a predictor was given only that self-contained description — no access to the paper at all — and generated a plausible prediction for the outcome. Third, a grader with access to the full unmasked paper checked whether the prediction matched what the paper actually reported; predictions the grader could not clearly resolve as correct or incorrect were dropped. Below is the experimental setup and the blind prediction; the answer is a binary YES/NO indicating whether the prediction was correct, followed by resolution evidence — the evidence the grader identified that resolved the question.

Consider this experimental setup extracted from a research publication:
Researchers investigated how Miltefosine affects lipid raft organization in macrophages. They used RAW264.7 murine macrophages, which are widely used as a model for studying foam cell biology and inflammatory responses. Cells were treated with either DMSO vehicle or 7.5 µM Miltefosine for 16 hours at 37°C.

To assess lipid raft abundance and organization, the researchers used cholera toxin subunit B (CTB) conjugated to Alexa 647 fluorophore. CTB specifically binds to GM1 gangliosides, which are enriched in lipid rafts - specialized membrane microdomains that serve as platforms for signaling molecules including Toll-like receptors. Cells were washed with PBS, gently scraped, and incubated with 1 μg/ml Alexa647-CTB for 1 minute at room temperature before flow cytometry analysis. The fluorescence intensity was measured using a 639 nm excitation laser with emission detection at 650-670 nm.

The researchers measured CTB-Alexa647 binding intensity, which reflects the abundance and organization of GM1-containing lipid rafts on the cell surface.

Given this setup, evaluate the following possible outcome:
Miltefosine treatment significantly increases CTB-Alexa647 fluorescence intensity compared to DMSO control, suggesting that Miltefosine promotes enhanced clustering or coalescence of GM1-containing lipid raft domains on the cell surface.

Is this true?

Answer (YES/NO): NO